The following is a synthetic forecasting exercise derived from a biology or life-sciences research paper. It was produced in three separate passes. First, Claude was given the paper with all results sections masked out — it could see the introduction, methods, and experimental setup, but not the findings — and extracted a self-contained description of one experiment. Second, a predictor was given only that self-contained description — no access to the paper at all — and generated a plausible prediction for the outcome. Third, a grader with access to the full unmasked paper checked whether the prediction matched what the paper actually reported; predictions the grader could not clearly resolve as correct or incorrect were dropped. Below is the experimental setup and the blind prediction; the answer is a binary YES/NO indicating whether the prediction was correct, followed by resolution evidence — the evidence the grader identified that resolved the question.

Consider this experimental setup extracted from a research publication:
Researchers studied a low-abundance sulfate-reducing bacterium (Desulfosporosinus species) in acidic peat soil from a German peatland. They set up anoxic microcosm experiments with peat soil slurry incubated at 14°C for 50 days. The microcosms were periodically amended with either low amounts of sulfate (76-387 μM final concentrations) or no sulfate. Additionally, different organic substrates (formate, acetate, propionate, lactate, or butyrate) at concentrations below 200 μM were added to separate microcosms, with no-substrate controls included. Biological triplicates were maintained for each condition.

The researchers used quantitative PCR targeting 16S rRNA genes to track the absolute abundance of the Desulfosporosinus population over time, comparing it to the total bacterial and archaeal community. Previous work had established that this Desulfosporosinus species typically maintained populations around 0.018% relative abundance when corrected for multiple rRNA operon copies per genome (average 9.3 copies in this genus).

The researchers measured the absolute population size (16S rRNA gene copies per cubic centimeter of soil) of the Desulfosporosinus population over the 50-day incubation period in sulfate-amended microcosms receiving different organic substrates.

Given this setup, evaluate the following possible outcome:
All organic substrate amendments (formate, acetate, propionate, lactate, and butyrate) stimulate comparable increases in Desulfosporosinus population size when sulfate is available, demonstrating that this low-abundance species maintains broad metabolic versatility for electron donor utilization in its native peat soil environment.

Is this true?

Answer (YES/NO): NO